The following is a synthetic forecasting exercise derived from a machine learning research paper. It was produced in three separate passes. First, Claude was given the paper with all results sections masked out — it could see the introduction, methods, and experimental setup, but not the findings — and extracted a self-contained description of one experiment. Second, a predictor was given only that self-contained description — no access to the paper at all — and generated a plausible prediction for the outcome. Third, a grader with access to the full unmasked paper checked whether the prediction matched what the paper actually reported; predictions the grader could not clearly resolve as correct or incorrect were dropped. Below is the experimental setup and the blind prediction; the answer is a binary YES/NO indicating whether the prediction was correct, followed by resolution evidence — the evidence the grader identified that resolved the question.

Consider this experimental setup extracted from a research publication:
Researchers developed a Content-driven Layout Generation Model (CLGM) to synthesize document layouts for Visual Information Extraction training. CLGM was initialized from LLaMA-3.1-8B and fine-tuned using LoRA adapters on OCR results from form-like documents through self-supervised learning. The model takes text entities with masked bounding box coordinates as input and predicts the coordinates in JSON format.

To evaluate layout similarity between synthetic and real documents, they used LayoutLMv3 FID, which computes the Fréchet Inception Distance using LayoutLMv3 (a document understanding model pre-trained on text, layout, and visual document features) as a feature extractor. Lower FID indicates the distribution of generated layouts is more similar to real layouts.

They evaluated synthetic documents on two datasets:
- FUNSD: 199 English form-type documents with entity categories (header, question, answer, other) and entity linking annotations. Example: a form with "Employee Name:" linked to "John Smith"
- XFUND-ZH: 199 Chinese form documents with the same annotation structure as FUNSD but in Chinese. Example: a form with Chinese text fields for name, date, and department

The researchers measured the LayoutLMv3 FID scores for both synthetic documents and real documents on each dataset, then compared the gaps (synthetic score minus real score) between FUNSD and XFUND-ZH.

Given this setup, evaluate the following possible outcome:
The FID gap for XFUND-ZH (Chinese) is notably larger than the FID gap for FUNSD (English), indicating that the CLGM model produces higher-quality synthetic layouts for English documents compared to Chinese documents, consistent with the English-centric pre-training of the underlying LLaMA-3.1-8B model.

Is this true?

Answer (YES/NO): YES